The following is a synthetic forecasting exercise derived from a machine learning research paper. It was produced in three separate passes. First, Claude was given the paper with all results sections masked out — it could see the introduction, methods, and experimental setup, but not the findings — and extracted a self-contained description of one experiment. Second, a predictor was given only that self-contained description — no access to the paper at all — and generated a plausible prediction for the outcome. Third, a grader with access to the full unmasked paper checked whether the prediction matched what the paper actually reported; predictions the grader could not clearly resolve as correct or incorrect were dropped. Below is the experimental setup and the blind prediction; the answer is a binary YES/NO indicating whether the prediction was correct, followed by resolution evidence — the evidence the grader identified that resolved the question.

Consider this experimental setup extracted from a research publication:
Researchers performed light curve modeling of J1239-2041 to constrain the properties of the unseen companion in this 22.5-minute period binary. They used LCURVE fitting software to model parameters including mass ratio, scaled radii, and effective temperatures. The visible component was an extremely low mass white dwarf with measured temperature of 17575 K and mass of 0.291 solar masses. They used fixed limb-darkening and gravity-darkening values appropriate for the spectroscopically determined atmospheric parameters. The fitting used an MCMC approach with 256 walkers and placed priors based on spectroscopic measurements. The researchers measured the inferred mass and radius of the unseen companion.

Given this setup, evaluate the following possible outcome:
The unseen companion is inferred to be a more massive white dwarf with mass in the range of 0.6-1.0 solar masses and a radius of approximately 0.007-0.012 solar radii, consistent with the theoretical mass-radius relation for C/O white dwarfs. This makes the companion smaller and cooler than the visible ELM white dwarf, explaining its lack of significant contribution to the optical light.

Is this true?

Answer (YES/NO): YES